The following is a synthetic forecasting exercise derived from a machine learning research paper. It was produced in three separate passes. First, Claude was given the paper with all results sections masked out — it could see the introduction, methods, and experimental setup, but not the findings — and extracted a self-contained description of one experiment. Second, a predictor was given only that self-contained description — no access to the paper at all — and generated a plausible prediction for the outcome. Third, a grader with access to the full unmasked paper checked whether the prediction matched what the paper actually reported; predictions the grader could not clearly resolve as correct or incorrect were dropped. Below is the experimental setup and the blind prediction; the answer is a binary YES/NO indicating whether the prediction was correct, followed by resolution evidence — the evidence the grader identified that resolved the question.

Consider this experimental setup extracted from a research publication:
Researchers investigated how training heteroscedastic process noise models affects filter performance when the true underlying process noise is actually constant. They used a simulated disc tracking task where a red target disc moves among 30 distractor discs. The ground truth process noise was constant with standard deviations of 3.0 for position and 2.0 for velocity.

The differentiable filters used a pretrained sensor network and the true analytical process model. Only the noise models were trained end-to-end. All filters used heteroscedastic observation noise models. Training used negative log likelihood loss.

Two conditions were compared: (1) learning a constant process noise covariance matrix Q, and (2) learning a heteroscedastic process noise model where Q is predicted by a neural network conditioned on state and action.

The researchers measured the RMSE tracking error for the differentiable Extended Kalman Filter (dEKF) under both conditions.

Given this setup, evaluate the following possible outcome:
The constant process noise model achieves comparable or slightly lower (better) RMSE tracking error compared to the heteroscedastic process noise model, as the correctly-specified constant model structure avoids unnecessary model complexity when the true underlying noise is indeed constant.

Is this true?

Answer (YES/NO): NO